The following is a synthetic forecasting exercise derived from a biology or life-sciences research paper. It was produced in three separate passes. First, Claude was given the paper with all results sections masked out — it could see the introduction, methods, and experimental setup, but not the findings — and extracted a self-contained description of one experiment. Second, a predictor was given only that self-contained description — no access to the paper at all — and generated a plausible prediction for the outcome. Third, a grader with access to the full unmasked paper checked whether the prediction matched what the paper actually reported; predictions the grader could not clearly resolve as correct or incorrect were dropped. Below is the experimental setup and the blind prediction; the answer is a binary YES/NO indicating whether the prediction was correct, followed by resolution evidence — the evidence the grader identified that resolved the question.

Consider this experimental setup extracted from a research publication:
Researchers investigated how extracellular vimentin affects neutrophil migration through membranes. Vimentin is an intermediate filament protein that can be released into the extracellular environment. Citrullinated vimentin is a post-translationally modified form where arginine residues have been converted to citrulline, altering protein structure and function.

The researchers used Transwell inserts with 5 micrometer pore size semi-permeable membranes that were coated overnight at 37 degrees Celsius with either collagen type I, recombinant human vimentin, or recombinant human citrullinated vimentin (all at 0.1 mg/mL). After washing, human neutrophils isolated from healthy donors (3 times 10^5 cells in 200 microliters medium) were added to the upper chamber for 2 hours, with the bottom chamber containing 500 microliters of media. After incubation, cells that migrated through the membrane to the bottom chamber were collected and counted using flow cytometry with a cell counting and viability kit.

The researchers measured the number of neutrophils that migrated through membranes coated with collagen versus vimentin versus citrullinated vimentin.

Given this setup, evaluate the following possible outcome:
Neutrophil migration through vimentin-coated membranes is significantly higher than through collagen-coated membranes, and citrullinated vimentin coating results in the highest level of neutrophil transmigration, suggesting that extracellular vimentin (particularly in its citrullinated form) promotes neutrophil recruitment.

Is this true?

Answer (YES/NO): YES